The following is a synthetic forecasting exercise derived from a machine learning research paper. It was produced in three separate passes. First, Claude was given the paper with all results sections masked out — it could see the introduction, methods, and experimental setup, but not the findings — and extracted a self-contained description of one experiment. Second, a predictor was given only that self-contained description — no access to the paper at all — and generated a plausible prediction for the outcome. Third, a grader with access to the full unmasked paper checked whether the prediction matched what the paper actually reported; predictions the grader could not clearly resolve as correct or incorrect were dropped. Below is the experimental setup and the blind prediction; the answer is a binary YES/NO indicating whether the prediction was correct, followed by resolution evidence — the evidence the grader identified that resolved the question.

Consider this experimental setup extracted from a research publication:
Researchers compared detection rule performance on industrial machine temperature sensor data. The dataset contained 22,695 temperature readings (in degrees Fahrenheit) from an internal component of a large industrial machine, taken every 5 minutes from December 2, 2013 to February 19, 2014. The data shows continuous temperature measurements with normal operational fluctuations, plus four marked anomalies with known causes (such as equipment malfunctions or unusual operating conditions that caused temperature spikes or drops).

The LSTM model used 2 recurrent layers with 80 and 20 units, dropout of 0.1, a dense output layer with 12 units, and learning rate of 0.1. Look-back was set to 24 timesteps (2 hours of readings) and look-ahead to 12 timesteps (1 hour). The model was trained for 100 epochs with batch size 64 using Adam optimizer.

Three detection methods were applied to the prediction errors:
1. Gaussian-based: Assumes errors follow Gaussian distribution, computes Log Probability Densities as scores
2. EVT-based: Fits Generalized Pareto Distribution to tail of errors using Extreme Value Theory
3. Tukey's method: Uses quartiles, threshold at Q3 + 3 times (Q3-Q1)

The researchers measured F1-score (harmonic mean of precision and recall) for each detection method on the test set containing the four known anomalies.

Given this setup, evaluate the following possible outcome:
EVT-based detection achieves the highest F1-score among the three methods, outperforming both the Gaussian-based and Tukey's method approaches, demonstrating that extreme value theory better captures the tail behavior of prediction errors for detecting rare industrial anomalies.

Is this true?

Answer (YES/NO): YES